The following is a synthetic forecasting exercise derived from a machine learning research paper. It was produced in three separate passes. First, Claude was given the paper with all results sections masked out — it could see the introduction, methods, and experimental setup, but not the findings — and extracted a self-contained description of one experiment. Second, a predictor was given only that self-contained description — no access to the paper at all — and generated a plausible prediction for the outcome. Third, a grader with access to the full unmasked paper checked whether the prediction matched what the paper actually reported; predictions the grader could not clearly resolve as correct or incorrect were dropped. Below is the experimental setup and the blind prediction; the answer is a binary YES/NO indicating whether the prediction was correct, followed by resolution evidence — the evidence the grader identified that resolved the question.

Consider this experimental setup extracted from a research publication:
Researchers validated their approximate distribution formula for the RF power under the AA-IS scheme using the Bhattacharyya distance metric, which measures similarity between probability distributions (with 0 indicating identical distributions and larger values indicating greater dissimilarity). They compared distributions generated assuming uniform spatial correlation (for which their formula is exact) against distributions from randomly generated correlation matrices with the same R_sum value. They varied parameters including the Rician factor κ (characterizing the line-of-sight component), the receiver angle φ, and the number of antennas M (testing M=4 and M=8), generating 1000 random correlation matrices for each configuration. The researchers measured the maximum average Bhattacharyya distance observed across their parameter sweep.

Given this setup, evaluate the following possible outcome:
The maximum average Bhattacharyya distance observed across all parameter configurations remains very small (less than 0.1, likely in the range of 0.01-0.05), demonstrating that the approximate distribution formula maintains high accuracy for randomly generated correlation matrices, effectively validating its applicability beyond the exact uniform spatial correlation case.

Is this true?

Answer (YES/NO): YES